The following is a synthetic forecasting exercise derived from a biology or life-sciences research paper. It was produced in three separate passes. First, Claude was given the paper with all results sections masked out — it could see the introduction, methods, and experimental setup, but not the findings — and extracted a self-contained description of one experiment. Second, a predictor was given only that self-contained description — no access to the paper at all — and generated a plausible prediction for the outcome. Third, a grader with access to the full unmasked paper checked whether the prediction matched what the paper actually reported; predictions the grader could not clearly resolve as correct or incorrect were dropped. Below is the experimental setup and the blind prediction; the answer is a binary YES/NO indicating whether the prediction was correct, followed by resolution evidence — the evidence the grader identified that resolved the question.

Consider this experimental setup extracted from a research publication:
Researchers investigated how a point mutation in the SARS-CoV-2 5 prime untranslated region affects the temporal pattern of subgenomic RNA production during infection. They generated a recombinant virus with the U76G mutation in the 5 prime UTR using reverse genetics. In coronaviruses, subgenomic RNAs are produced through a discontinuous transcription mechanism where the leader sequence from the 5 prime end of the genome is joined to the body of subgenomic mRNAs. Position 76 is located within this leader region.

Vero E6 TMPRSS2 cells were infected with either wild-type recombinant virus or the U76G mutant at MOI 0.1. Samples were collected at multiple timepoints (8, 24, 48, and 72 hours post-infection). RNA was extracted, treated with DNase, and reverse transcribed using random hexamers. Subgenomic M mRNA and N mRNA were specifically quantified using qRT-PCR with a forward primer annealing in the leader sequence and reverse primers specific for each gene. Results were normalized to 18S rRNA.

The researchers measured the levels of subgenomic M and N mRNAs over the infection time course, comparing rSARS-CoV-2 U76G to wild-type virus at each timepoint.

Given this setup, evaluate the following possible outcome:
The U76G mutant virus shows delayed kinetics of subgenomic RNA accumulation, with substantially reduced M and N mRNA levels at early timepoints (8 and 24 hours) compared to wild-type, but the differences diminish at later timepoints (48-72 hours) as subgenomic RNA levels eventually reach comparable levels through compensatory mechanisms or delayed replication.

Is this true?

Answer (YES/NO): NO